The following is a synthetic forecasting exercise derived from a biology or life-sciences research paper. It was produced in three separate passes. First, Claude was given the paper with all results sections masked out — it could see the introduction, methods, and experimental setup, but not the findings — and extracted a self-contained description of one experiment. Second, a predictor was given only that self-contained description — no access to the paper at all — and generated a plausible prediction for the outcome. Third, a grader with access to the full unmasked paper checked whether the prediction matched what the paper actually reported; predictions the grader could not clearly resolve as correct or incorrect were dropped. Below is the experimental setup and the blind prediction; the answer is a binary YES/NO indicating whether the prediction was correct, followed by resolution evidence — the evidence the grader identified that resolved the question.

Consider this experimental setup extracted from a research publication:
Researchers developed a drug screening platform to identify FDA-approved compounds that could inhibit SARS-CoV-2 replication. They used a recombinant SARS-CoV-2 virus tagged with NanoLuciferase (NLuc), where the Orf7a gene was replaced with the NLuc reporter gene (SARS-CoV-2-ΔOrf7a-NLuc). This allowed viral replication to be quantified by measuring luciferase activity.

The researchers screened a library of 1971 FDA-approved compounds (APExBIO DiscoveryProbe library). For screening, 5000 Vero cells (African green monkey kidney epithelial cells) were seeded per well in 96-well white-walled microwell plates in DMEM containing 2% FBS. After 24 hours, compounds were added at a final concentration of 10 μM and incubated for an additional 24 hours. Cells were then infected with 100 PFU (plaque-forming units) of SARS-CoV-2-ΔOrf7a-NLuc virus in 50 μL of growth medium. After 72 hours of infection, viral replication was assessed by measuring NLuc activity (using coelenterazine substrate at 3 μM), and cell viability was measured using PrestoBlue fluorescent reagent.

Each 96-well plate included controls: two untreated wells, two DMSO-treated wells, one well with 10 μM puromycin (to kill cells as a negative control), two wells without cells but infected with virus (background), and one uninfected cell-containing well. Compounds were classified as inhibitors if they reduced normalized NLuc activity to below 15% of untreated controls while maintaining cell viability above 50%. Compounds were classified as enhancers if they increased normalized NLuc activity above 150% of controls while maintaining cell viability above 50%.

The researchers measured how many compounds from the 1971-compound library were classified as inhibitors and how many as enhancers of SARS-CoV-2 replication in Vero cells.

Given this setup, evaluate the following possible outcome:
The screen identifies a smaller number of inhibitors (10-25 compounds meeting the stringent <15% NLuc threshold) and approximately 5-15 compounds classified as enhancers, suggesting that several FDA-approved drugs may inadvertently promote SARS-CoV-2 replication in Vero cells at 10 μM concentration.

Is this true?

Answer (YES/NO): NO